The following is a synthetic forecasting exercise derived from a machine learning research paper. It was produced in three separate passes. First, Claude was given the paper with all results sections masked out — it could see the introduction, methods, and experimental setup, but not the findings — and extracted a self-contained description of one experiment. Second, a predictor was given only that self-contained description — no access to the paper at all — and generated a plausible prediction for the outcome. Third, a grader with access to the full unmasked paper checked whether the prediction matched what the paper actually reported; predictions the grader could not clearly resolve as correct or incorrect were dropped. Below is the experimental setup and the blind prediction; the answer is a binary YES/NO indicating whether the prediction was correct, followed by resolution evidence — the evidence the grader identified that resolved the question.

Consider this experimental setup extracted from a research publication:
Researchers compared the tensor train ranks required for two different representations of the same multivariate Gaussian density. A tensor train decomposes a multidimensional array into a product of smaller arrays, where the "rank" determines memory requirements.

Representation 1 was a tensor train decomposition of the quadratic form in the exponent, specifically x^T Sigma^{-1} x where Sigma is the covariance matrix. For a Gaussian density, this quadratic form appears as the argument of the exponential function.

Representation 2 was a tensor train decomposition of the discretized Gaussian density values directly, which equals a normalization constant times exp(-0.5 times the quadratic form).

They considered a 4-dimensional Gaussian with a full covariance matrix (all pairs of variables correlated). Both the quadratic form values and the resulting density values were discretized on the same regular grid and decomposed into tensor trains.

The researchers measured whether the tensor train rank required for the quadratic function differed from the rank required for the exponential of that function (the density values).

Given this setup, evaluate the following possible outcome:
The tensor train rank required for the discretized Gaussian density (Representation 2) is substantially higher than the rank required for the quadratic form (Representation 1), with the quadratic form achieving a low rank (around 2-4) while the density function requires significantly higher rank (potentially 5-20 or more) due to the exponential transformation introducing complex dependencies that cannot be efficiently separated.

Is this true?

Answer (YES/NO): YES